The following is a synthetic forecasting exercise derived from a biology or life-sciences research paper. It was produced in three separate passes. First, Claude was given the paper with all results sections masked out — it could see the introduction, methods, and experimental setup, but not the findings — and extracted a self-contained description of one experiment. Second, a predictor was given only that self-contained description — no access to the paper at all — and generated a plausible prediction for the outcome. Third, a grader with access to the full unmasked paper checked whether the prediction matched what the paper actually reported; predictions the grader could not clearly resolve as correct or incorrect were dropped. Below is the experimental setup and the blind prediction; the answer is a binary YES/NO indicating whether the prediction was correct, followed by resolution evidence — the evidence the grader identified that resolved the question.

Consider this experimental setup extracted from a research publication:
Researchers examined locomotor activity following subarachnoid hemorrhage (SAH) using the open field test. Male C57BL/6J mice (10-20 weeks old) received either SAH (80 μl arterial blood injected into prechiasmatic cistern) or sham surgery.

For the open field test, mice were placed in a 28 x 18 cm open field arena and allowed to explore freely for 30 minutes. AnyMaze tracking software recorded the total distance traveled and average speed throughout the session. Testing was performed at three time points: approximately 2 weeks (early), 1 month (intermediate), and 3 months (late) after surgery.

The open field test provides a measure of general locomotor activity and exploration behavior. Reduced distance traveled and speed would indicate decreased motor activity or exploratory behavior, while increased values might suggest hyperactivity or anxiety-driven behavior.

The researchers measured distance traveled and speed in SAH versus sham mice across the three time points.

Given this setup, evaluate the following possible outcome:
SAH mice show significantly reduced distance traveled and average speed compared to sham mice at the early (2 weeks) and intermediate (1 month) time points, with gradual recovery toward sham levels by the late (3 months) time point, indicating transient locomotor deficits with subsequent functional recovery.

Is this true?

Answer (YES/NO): NO